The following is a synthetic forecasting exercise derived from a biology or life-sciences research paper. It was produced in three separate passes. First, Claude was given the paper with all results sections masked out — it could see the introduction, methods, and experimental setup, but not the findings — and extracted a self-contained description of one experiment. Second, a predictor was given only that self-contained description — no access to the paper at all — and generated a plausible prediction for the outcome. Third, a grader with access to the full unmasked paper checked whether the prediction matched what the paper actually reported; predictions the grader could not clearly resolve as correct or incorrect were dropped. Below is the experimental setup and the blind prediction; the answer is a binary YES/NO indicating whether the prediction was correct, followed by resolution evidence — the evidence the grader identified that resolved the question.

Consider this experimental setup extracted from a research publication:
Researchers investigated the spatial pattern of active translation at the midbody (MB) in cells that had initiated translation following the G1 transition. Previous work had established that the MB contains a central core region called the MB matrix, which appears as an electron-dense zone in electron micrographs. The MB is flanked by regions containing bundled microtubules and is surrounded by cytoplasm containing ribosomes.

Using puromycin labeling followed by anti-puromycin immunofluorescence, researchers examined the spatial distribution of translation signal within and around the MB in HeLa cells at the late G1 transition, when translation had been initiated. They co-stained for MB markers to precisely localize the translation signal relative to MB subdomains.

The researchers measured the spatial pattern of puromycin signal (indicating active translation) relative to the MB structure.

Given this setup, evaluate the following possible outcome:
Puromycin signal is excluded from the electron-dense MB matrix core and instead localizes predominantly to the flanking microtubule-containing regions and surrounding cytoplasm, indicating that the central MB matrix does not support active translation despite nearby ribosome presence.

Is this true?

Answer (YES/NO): NO